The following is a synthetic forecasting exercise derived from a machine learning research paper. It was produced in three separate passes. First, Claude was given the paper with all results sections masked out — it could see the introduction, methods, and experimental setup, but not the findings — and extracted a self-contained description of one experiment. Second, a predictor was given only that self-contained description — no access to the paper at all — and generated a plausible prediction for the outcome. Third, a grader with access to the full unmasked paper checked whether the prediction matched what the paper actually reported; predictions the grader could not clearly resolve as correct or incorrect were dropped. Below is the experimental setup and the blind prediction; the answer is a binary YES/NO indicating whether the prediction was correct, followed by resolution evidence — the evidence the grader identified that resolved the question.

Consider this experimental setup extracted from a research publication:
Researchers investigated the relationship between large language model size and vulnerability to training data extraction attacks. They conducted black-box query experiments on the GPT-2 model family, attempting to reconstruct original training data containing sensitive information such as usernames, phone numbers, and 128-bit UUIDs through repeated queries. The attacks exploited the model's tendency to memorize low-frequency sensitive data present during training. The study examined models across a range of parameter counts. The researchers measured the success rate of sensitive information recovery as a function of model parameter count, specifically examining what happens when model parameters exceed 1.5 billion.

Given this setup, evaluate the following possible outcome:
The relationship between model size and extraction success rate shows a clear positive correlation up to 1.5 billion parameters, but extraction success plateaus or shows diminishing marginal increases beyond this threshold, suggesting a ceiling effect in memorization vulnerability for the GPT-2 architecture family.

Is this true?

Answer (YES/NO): NO